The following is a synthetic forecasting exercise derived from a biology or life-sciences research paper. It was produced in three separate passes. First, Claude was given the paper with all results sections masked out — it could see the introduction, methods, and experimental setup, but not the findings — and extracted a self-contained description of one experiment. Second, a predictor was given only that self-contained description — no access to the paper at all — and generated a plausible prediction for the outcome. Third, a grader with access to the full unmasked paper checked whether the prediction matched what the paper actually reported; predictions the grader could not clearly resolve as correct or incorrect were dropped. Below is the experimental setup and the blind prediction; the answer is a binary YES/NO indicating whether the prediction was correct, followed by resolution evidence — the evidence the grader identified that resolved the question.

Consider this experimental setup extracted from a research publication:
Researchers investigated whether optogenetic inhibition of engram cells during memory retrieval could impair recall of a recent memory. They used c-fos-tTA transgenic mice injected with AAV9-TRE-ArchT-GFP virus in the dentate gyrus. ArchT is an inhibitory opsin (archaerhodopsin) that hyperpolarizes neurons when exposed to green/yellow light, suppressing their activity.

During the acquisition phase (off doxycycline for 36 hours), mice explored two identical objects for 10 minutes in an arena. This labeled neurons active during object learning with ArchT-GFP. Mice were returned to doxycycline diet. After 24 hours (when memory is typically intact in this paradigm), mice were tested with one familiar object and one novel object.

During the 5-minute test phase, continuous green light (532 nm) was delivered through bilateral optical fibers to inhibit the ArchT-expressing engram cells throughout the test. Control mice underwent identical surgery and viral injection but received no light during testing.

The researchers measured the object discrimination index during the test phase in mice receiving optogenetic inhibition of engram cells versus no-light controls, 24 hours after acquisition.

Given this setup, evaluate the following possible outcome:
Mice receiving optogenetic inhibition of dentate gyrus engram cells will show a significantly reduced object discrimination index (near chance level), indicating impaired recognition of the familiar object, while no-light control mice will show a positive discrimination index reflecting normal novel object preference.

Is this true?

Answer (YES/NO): YES